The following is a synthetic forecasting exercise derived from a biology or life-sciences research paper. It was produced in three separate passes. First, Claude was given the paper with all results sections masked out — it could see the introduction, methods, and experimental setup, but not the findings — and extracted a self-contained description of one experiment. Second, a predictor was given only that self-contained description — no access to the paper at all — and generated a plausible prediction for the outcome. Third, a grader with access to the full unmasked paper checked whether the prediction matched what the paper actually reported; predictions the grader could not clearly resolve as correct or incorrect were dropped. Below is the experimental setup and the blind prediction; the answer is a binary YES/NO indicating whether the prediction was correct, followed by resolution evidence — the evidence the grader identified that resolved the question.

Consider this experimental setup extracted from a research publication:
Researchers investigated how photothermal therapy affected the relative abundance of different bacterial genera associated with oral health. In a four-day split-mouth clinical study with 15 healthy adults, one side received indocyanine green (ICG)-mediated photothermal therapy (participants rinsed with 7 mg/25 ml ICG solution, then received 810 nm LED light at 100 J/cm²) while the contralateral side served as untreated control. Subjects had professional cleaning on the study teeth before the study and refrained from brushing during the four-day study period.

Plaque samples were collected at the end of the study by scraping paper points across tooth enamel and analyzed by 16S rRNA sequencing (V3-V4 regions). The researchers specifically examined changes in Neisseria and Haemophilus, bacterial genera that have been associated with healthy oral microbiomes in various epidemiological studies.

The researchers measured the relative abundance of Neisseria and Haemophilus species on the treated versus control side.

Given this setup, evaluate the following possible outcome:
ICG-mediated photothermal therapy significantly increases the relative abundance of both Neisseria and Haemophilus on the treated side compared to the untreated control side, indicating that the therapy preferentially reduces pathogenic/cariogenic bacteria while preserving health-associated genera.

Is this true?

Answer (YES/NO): YES